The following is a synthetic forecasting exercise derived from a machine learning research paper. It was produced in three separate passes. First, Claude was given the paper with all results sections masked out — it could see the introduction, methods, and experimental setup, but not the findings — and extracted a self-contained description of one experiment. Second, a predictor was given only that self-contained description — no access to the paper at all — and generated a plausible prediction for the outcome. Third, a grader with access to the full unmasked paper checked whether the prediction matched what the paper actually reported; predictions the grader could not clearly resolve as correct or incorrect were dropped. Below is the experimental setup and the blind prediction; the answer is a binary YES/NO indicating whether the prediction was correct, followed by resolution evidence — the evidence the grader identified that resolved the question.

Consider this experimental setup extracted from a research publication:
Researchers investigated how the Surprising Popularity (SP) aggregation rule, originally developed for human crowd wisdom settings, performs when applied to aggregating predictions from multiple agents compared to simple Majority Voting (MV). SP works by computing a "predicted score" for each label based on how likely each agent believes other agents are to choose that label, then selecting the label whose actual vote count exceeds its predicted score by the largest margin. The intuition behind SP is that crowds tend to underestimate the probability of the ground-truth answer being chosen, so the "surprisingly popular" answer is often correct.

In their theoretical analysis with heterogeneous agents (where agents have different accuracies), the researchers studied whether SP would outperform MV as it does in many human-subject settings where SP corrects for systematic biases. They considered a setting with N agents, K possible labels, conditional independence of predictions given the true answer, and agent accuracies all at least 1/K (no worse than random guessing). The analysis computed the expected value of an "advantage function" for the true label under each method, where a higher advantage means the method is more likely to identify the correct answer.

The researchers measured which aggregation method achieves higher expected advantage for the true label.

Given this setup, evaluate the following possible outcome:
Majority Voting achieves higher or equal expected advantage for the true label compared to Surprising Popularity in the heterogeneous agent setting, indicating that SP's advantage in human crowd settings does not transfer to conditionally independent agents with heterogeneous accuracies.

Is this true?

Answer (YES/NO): YES